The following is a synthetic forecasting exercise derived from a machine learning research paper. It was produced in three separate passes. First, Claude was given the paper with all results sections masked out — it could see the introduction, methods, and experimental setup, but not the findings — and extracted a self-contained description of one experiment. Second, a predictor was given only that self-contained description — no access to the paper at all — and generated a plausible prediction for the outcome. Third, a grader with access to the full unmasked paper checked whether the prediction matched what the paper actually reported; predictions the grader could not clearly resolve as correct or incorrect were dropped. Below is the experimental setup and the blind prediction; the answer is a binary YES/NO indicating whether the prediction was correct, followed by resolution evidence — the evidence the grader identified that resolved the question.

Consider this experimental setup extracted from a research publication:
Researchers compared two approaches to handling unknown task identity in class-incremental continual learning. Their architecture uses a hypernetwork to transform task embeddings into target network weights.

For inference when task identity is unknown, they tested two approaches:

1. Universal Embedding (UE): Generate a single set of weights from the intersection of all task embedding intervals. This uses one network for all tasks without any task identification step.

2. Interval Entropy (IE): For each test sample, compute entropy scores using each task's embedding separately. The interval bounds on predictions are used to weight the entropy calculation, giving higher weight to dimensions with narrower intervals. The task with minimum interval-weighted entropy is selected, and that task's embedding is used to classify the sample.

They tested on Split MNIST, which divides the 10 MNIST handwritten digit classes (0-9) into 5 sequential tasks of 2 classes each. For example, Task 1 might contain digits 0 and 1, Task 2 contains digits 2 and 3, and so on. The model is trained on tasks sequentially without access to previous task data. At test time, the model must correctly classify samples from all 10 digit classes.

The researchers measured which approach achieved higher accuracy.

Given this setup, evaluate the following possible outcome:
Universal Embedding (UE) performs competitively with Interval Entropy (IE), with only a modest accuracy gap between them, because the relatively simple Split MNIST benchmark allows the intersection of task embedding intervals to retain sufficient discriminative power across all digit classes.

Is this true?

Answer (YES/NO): NO